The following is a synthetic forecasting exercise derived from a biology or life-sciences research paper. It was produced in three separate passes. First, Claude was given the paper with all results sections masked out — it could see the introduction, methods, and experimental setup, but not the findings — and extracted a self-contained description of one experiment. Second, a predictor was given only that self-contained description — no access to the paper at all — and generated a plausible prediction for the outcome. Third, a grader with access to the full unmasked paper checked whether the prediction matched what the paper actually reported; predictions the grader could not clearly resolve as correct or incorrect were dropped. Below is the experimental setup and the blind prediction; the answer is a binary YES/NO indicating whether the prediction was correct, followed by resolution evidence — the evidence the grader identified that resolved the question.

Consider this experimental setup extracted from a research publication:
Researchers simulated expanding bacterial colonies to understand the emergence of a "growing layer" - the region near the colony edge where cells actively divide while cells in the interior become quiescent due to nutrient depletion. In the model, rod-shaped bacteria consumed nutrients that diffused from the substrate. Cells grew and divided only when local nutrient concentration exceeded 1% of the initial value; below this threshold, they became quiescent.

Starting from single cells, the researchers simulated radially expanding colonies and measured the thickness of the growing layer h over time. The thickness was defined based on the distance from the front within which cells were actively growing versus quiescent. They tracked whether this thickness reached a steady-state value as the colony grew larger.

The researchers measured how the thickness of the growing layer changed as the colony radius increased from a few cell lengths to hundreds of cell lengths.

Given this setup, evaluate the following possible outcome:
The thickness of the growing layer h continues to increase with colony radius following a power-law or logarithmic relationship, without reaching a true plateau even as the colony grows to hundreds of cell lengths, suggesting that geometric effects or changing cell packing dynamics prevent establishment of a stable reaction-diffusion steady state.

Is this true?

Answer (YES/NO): NO